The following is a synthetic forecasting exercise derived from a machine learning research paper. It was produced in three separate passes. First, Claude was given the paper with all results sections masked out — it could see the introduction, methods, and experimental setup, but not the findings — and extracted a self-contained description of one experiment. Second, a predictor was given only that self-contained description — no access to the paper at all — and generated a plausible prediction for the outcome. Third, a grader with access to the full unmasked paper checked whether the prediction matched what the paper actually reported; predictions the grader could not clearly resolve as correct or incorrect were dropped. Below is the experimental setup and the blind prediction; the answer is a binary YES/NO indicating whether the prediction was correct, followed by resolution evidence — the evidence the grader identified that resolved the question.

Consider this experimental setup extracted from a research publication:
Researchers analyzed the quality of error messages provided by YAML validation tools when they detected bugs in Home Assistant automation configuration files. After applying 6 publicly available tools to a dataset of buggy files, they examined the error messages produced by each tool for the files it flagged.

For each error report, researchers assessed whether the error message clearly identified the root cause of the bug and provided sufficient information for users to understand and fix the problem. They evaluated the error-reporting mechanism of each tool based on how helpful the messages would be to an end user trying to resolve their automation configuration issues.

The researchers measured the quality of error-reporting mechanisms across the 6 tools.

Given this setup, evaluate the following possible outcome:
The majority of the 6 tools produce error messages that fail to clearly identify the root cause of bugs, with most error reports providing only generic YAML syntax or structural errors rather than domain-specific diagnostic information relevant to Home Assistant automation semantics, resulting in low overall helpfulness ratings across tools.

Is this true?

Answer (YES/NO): NO